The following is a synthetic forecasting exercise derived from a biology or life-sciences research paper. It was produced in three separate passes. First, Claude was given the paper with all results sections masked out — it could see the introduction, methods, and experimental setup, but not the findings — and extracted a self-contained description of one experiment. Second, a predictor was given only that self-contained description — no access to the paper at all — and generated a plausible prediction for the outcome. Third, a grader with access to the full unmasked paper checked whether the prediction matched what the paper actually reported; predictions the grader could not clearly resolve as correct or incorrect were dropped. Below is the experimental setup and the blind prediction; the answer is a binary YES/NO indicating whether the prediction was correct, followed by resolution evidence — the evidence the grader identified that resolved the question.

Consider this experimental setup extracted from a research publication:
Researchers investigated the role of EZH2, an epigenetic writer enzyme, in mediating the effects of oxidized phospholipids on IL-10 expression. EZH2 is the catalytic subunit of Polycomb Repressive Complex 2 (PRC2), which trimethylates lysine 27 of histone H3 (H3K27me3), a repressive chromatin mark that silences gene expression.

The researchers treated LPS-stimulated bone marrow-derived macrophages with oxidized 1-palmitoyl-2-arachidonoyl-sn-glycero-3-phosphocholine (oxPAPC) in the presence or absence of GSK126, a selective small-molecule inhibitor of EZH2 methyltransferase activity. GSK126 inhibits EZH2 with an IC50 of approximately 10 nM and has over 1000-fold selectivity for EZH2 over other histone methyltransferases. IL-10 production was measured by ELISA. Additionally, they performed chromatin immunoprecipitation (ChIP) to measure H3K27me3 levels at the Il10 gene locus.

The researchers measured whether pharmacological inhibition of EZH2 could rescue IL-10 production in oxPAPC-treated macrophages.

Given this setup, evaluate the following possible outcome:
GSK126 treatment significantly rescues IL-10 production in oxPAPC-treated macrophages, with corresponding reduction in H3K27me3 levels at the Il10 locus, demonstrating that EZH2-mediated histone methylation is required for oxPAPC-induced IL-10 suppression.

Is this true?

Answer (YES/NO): YES